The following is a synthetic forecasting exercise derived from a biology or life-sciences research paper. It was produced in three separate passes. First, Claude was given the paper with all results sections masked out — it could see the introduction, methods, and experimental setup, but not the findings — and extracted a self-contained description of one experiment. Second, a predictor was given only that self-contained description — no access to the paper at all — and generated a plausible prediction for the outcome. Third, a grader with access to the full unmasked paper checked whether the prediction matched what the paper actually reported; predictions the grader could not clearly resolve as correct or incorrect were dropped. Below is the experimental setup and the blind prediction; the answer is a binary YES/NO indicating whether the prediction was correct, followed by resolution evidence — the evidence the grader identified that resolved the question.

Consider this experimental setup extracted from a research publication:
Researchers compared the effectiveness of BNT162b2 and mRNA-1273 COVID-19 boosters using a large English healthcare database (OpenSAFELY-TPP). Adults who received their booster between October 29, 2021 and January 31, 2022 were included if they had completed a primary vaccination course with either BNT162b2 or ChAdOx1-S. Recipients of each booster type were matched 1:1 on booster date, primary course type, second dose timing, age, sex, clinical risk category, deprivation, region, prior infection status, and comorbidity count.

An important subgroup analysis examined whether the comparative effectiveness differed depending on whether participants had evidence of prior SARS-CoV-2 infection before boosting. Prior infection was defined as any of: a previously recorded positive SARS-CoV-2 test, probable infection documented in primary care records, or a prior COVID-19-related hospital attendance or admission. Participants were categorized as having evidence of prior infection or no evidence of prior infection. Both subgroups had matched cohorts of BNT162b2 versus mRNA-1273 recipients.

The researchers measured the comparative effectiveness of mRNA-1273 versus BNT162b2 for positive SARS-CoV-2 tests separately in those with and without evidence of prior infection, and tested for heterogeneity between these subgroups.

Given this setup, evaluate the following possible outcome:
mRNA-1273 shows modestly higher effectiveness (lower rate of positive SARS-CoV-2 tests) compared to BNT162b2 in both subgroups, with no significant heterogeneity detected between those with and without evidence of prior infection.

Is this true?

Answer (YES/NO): NO